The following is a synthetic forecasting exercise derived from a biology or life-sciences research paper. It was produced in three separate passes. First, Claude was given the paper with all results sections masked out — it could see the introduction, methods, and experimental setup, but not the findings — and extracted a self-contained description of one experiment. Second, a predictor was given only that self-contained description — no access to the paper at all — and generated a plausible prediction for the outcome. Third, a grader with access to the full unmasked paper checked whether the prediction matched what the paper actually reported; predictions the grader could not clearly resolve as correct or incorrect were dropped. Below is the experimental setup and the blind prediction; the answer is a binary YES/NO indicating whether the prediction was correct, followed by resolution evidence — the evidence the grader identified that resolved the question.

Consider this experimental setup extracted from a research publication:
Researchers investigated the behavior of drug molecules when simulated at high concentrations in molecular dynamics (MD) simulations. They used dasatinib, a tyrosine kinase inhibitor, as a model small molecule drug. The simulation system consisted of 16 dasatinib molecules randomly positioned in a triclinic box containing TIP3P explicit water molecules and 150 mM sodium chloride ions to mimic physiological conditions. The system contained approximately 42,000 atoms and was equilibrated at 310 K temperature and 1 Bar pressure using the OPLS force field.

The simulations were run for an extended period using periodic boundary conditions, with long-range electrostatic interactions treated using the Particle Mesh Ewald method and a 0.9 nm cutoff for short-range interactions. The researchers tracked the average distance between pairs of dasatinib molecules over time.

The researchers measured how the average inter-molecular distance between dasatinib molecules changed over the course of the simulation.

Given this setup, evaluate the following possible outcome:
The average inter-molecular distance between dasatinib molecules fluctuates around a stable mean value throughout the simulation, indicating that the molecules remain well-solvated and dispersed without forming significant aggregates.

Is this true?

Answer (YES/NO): NO